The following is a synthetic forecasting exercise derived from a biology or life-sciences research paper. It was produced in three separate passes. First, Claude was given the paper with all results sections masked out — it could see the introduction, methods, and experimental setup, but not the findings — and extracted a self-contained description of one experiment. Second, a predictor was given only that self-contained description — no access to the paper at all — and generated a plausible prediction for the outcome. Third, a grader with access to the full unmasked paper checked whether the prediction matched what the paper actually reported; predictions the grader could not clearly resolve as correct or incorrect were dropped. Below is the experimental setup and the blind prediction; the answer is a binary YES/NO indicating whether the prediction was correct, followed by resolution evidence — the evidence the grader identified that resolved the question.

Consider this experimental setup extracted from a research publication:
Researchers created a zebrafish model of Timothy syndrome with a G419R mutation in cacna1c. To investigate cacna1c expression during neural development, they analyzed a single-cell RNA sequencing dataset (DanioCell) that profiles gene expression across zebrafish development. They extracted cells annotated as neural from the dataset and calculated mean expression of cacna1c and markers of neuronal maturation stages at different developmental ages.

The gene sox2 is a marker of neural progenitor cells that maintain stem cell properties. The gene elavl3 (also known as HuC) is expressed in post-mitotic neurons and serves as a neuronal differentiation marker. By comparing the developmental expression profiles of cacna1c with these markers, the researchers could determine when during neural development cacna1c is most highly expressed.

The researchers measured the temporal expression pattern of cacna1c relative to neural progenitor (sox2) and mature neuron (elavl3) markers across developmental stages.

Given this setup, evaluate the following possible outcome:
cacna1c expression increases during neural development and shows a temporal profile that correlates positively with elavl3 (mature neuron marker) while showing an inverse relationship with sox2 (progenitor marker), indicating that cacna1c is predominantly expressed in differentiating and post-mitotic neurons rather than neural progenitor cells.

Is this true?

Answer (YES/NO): NO